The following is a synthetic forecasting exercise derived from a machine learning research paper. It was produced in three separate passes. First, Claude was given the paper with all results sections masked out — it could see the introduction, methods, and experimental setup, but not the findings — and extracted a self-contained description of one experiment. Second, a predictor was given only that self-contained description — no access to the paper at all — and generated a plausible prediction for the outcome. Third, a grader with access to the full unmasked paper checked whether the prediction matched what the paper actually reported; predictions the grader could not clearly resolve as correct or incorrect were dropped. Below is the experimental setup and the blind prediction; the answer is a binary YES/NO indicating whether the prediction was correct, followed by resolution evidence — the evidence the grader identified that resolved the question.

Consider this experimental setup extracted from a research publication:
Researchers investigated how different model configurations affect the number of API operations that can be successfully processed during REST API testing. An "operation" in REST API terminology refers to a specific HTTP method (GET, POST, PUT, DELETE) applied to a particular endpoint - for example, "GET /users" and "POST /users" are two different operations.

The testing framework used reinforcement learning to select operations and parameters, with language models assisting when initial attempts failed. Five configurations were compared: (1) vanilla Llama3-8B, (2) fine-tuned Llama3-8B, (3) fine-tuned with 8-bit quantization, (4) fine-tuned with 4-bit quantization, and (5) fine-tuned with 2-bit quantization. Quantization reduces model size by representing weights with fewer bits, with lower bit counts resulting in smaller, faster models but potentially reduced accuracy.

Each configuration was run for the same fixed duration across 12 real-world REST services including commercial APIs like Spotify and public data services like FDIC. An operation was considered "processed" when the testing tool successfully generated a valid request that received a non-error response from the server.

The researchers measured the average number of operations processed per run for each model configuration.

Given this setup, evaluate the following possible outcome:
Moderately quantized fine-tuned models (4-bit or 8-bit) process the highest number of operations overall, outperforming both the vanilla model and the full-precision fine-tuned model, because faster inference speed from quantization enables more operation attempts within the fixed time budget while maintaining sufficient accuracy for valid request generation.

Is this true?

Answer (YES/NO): YES